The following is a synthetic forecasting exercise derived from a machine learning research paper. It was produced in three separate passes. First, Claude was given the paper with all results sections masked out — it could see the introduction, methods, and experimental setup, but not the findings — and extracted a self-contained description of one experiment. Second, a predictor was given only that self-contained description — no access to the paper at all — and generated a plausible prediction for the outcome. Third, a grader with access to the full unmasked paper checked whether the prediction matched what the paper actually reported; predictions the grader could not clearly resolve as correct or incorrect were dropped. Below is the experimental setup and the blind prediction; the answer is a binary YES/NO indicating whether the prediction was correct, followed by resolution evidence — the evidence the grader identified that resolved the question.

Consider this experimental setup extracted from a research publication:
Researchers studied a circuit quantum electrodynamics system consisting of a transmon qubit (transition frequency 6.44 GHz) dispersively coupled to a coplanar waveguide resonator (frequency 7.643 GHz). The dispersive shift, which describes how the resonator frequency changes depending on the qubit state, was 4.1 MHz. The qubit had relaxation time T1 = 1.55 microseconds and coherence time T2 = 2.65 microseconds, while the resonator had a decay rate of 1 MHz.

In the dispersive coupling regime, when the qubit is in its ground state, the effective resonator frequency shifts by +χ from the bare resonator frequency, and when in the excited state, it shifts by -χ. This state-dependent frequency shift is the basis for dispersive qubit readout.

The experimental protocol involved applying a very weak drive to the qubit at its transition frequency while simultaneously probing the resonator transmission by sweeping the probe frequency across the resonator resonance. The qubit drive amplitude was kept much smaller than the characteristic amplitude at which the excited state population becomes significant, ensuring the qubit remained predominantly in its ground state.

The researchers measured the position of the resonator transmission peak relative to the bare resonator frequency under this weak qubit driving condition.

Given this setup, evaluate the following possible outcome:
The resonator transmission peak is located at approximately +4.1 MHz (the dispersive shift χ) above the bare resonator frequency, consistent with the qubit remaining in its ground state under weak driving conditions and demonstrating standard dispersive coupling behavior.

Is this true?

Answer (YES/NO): YES